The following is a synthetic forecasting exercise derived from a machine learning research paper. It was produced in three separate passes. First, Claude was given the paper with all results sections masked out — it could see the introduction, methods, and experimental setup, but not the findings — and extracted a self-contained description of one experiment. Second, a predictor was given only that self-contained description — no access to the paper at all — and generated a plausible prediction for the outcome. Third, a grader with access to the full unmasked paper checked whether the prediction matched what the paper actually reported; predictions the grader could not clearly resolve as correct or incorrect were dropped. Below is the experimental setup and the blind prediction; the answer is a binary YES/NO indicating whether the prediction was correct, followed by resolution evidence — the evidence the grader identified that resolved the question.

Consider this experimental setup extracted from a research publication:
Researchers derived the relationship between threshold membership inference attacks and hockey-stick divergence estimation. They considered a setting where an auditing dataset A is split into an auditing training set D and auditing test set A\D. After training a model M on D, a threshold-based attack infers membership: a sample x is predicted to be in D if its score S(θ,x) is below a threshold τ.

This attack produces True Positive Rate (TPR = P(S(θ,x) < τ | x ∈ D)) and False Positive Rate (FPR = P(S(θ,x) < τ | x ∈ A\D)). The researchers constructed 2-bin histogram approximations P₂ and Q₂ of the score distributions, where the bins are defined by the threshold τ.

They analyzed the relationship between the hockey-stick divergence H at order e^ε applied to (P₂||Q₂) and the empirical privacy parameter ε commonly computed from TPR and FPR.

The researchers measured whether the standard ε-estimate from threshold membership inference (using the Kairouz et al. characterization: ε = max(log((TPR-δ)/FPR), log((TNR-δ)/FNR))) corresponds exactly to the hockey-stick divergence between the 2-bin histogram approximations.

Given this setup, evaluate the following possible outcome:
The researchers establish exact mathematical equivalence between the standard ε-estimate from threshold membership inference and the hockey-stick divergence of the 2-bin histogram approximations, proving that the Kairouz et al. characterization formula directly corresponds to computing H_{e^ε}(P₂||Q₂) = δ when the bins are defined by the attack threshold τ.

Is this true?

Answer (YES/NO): NO